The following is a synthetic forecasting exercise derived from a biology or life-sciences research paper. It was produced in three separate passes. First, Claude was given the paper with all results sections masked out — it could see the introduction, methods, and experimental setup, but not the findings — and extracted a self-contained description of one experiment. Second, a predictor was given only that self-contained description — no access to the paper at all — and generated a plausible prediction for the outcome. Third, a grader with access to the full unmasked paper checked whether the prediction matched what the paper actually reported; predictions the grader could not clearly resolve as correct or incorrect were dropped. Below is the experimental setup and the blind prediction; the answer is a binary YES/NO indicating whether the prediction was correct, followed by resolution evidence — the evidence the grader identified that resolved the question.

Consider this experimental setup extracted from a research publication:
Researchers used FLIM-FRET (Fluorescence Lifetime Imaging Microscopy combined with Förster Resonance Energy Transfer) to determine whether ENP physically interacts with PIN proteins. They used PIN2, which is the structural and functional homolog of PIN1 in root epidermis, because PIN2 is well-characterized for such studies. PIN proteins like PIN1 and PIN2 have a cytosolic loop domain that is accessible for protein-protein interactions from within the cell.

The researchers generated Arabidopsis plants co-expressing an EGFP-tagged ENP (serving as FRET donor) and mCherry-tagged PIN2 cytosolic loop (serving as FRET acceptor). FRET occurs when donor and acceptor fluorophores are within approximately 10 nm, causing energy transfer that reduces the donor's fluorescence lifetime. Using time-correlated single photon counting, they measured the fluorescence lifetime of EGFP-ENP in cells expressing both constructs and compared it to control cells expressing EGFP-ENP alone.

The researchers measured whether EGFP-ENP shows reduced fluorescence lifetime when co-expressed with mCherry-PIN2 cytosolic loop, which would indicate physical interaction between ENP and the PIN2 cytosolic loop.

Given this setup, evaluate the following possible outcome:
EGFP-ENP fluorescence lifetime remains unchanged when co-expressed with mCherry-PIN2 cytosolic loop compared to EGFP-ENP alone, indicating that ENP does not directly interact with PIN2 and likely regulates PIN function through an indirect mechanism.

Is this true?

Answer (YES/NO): NO